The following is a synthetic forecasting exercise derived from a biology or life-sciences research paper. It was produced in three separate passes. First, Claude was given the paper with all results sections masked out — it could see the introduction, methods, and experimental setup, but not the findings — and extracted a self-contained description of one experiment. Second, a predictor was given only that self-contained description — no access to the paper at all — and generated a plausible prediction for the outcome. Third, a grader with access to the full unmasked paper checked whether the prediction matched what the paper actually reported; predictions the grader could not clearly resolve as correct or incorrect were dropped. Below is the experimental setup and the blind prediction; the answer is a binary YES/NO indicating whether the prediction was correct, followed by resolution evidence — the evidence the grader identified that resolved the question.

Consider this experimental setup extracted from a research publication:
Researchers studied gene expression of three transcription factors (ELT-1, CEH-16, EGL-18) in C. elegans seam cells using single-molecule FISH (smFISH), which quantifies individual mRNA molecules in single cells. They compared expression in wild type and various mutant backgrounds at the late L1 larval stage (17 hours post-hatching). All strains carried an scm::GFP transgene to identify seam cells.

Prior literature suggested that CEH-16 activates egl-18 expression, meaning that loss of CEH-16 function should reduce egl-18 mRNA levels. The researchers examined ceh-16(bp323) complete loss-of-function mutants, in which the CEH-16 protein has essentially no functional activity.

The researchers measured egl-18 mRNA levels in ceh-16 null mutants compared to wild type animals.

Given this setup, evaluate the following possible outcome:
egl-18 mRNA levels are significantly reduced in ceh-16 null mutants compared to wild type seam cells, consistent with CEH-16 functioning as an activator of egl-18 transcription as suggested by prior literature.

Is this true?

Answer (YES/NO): NO